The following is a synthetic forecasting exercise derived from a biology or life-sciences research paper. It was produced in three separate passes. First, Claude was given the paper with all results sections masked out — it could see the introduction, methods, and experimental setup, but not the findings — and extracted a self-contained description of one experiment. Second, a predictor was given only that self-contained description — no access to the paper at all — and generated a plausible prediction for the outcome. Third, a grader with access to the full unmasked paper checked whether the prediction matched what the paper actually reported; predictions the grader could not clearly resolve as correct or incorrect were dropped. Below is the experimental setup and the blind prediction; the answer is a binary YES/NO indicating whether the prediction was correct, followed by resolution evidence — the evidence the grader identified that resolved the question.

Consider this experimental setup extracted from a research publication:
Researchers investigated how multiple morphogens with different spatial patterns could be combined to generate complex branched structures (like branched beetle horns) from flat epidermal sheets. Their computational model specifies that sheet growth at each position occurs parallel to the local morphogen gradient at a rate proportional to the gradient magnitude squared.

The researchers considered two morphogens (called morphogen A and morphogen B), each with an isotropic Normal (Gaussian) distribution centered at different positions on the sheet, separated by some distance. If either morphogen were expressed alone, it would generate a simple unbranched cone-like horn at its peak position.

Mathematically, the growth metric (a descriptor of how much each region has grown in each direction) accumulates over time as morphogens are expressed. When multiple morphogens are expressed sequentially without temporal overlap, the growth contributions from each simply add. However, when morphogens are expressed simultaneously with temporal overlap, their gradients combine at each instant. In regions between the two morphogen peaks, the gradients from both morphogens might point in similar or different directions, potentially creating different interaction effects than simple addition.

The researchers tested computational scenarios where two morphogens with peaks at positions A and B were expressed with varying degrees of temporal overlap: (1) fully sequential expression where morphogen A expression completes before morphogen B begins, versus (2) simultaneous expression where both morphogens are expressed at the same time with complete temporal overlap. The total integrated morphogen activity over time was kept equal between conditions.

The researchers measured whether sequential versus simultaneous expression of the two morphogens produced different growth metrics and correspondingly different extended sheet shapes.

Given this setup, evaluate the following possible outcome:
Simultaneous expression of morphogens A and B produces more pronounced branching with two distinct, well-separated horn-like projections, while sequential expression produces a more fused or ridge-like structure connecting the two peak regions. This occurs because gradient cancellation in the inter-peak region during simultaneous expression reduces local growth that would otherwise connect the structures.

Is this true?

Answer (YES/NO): NO